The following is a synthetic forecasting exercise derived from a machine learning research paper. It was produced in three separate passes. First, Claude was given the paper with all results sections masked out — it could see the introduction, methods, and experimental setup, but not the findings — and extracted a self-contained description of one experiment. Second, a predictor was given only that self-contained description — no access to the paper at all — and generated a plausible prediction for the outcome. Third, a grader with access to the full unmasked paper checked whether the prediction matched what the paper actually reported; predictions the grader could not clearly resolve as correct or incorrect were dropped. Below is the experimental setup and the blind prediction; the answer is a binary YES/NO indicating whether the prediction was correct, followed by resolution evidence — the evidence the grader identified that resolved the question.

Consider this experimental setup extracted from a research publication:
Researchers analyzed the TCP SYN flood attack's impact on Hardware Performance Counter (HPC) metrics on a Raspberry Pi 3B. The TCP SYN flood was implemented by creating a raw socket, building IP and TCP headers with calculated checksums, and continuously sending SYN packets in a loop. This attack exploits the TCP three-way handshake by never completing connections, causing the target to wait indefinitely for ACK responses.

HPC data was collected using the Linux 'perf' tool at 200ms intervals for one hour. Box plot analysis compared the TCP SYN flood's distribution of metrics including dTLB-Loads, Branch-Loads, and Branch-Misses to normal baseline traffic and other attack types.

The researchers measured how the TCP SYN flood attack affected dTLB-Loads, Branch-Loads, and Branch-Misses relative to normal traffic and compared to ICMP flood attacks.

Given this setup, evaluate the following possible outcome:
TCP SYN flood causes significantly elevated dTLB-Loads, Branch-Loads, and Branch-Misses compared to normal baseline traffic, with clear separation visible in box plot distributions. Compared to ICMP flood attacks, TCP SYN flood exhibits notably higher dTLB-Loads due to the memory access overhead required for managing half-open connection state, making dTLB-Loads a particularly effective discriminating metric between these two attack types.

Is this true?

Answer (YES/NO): NO